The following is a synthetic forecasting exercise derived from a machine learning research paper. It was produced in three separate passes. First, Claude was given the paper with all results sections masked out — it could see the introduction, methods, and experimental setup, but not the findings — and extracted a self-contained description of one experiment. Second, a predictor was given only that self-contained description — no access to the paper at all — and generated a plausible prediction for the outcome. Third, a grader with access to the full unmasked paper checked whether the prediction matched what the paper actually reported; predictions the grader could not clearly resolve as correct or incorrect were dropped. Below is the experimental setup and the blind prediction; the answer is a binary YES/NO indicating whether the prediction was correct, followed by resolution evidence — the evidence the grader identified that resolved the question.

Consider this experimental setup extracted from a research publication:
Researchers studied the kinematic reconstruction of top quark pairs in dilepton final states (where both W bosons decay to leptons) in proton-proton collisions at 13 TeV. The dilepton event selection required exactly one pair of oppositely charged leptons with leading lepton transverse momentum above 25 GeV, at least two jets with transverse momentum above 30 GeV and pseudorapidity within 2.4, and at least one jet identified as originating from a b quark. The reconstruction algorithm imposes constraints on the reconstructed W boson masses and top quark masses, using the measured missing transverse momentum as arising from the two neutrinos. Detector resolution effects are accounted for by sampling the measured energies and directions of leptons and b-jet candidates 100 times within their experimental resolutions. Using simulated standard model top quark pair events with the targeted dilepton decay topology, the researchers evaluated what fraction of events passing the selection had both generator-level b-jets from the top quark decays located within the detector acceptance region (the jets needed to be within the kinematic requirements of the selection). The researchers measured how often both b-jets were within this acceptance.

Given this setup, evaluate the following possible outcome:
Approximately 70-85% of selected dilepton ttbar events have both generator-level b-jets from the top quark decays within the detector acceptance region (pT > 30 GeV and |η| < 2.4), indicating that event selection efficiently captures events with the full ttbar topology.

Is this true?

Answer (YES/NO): YES